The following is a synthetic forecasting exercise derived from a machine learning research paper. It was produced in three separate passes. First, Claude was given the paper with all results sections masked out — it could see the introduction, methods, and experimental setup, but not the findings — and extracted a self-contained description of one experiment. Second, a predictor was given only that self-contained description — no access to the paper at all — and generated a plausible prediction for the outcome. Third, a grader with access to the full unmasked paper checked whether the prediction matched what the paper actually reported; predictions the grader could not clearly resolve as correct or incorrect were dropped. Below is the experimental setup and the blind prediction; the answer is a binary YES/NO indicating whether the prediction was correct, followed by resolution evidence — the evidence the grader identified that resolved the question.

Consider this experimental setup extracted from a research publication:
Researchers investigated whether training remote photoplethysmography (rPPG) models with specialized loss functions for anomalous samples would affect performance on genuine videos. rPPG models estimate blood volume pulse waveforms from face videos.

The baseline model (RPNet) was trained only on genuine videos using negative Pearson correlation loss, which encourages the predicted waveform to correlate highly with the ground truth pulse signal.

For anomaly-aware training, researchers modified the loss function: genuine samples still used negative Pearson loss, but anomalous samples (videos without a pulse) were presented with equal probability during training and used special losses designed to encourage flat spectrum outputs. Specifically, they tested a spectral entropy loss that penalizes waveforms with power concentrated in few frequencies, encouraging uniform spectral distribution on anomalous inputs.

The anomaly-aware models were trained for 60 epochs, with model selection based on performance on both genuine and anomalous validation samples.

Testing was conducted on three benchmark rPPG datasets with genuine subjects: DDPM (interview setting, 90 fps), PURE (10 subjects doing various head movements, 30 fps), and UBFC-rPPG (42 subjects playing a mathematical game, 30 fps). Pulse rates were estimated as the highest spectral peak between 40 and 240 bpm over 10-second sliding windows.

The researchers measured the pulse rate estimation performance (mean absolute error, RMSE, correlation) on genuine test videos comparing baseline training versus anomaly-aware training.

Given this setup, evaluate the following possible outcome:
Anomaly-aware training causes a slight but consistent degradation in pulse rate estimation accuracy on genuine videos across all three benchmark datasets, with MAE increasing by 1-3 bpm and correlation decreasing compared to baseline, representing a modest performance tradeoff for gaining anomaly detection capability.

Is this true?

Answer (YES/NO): NO